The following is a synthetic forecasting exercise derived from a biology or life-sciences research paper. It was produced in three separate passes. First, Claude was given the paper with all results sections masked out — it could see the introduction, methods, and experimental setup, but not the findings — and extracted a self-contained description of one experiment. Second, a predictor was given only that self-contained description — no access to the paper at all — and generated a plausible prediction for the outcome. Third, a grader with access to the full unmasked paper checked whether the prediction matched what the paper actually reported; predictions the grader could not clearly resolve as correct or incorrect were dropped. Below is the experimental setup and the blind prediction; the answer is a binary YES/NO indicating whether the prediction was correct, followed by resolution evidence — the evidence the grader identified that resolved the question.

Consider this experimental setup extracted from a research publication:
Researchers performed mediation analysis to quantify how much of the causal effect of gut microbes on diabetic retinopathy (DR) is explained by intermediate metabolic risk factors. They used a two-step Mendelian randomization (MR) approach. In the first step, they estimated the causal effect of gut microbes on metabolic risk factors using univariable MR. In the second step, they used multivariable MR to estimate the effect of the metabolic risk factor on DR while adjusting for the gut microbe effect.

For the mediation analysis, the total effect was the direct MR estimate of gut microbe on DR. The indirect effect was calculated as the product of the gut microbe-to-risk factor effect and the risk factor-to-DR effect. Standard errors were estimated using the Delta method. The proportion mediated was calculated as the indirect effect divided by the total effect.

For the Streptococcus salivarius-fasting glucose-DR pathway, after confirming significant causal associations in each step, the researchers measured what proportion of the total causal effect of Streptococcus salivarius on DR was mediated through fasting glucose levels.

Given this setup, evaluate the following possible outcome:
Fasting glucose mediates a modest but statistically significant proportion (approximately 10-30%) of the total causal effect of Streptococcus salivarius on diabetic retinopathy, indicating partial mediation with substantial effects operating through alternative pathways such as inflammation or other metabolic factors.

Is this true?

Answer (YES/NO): NO